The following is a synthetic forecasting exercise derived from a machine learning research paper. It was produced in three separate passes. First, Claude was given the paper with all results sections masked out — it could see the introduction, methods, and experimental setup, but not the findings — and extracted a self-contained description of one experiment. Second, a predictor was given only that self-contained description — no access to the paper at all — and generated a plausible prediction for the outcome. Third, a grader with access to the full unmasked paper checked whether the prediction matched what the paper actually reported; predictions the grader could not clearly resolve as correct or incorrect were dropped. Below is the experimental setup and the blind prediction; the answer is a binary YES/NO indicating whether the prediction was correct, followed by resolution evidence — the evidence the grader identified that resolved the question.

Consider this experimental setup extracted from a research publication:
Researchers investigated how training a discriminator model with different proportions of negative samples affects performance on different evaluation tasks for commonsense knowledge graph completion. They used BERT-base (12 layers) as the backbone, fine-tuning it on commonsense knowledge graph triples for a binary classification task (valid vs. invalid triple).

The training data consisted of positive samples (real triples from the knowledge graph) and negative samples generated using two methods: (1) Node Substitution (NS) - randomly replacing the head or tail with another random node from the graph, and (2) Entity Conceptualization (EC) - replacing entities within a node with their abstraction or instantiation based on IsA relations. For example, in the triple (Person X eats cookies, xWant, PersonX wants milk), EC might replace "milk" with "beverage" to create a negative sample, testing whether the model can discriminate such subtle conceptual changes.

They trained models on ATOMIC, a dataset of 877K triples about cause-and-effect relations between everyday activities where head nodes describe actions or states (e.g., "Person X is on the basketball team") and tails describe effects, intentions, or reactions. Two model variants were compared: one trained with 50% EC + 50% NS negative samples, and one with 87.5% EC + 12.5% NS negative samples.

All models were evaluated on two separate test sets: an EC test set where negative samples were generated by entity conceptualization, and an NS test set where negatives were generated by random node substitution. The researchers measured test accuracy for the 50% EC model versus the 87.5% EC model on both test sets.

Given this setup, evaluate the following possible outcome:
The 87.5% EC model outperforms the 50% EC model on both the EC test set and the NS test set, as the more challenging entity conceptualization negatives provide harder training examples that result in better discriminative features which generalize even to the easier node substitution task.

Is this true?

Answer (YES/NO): NO